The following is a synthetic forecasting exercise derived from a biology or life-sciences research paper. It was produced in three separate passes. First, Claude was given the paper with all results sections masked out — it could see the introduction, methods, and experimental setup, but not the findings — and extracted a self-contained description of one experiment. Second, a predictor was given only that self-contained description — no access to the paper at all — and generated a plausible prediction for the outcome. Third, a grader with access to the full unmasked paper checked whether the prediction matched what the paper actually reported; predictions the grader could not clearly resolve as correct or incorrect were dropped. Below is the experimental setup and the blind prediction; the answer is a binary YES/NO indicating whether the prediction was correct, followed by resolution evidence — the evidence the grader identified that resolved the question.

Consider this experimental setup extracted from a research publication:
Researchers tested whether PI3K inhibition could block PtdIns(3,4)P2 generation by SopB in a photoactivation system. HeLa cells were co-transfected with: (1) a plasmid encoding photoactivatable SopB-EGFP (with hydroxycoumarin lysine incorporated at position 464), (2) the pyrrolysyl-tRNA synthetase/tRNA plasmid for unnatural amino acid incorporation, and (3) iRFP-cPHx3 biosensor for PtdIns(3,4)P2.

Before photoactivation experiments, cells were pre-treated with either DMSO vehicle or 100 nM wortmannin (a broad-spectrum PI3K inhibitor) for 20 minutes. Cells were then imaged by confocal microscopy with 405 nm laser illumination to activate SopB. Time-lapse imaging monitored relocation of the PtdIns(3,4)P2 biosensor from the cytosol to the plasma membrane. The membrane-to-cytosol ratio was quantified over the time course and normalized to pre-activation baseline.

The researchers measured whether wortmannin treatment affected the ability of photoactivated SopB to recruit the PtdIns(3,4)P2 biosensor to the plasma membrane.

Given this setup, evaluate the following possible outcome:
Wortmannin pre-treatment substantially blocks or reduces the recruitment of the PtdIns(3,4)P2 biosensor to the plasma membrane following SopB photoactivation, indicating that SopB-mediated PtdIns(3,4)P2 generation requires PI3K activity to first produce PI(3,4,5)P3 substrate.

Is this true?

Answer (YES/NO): NO